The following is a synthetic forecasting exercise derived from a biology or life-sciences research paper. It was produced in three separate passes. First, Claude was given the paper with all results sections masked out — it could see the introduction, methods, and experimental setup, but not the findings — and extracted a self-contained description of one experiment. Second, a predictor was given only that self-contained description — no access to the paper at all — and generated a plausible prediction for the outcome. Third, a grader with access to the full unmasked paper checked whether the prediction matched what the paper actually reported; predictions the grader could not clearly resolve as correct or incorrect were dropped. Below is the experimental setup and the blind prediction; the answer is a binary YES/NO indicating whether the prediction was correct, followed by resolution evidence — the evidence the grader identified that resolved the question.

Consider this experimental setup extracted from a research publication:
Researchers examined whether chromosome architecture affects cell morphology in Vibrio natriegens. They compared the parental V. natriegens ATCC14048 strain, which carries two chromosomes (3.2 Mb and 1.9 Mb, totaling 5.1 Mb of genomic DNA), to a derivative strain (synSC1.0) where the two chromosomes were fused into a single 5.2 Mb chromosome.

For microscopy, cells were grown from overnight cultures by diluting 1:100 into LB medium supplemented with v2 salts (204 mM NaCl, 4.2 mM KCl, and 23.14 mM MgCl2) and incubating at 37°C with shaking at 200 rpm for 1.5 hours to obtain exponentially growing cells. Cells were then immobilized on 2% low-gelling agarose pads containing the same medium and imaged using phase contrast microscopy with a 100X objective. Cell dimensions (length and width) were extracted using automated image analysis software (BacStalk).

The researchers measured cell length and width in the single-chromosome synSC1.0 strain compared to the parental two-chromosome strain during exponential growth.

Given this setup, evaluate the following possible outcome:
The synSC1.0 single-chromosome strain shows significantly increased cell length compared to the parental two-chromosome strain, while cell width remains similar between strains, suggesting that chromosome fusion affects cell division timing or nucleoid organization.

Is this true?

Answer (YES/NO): NO